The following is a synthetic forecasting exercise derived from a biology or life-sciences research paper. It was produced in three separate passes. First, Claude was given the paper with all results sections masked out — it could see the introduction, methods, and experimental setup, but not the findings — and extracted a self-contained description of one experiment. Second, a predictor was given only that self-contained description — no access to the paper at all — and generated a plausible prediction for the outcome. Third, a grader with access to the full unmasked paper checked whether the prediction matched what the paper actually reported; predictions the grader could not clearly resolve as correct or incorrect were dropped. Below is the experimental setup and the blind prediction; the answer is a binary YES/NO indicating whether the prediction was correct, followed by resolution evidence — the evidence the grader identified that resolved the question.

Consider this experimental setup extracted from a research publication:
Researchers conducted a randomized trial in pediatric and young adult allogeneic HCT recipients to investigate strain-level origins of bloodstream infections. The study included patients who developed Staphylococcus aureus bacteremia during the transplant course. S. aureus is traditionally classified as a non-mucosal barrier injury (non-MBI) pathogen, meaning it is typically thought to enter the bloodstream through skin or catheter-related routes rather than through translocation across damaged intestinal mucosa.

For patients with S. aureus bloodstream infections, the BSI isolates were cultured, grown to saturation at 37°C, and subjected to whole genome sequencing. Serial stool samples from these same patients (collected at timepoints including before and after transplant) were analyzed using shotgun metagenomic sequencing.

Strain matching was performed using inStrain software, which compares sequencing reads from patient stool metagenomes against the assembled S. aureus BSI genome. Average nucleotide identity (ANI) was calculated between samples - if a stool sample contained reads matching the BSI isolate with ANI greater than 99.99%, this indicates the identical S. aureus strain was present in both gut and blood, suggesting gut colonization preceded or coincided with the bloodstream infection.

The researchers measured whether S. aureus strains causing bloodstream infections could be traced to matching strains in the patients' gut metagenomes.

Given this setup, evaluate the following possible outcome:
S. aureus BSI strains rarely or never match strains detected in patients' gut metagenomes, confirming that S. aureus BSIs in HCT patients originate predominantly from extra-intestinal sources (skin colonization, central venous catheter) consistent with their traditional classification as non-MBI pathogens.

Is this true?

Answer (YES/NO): NO